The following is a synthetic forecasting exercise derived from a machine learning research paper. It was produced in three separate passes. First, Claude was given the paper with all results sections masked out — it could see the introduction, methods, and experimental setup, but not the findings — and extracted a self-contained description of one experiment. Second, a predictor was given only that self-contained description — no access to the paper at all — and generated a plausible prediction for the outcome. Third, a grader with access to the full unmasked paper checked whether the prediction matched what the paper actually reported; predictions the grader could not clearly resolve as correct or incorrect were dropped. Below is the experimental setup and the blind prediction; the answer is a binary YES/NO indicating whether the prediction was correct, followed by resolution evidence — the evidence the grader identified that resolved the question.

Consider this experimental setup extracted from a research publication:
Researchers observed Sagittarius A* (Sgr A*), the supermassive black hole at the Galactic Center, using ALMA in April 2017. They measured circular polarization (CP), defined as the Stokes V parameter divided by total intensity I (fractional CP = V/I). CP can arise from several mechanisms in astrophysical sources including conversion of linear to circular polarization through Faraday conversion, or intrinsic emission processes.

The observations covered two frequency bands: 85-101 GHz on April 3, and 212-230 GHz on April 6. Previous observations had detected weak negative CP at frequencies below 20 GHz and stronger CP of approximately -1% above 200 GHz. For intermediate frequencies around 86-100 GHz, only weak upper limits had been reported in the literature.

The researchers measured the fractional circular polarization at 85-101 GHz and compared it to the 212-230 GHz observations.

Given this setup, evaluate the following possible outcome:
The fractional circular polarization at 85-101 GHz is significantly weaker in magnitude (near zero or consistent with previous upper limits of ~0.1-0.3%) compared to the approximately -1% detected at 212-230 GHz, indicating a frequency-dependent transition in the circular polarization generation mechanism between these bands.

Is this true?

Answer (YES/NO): YES